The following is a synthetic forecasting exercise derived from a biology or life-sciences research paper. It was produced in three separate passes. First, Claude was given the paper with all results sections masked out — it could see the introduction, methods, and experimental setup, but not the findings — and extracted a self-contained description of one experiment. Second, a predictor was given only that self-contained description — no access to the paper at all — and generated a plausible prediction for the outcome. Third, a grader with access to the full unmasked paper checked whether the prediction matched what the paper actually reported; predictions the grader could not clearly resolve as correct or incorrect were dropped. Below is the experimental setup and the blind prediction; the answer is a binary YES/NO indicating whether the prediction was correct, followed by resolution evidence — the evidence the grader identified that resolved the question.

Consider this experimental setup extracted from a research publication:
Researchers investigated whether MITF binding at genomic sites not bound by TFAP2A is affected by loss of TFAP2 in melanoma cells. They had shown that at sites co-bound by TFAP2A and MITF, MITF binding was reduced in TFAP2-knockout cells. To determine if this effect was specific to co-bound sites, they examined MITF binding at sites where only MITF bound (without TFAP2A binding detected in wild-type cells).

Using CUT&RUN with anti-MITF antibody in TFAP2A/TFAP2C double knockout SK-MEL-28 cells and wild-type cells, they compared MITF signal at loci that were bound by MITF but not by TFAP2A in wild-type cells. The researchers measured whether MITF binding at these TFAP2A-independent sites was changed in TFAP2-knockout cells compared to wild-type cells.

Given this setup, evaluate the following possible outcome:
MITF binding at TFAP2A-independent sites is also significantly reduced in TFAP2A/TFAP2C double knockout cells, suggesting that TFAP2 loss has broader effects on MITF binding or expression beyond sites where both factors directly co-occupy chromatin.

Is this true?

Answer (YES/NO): NO